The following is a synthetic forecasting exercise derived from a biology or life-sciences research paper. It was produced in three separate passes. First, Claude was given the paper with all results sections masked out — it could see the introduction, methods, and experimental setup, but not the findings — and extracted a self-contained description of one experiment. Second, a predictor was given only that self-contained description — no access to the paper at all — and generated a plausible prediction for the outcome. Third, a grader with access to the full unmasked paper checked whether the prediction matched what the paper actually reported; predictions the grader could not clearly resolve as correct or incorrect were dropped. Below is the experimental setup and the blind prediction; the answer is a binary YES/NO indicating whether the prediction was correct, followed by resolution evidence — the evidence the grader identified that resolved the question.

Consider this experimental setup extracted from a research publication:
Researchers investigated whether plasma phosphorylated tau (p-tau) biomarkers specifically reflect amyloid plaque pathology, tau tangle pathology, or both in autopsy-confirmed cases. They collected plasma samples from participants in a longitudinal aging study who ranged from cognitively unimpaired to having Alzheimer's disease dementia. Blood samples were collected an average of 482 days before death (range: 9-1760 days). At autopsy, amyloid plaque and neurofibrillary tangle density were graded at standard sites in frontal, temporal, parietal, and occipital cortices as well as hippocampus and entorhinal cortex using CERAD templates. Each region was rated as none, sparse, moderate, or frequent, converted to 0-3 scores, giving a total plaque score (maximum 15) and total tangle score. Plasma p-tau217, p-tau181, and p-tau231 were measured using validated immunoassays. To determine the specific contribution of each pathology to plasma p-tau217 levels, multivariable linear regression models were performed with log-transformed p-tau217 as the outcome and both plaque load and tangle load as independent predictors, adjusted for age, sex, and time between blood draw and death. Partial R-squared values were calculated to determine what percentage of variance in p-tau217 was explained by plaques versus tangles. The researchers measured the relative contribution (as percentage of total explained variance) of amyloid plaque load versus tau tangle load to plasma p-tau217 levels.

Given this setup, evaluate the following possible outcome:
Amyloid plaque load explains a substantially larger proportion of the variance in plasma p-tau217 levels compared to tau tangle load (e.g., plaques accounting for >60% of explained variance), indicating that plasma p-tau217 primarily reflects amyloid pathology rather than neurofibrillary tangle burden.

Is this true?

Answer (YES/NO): NO